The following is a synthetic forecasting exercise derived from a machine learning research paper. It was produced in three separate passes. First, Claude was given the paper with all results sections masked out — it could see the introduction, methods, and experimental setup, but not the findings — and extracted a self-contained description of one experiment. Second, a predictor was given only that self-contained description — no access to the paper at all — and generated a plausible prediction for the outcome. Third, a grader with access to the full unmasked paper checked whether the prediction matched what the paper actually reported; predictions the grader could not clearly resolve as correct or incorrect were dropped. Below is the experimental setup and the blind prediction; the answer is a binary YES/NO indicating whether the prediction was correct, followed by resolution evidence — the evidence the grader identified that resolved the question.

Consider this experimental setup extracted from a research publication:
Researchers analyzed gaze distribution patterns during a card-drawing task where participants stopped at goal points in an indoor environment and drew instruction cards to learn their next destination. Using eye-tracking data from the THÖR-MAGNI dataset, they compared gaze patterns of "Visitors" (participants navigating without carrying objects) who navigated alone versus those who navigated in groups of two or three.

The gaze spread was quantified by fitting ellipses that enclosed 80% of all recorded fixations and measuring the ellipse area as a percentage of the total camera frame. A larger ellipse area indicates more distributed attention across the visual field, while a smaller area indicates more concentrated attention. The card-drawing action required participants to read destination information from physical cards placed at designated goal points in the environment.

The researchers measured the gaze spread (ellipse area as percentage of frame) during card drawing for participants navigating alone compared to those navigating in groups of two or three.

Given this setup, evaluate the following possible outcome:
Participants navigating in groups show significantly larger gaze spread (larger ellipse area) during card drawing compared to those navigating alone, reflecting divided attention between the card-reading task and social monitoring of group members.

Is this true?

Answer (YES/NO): NO